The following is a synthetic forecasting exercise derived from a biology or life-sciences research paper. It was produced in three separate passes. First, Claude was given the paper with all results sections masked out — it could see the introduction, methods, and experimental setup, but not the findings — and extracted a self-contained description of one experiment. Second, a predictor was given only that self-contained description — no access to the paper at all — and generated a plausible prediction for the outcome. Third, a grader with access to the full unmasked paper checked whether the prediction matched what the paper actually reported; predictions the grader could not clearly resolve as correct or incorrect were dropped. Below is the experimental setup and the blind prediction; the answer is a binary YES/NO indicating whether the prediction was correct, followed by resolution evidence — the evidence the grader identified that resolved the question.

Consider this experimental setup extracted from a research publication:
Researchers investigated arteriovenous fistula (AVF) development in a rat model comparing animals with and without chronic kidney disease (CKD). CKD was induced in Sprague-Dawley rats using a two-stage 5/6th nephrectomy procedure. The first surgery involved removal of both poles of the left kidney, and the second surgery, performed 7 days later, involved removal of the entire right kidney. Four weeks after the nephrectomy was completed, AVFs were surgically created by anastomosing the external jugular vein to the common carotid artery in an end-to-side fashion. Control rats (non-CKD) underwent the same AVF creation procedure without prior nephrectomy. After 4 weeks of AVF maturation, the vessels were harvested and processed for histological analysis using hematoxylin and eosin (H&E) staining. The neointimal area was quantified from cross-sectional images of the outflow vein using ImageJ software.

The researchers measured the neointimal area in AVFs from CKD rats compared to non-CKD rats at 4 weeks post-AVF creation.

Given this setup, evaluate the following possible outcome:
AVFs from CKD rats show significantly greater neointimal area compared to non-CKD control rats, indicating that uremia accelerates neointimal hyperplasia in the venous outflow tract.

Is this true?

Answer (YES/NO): YES